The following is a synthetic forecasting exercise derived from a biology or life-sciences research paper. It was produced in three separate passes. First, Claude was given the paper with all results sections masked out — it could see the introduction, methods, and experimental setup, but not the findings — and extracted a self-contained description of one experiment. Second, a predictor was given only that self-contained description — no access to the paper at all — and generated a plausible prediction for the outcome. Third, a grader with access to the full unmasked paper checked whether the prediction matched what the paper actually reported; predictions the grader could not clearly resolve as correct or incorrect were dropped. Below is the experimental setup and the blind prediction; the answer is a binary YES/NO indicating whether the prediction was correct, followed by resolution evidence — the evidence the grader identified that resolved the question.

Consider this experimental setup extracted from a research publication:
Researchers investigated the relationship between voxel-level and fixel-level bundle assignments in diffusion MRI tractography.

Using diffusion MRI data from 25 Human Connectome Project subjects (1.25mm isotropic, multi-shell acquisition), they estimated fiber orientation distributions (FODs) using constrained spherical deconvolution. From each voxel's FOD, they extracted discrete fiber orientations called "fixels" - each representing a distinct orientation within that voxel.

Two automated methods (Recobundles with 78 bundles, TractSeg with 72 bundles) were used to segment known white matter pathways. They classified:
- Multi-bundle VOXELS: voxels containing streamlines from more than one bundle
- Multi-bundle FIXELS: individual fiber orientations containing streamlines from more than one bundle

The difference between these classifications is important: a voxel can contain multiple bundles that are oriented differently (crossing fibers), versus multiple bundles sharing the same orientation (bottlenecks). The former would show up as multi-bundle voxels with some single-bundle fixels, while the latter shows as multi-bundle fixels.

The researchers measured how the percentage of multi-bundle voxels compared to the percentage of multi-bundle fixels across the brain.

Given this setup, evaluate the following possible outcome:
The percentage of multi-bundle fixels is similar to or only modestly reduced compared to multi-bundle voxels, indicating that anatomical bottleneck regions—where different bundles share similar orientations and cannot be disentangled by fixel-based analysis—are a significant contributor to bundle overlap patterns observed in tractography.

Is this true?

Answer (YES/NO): YES